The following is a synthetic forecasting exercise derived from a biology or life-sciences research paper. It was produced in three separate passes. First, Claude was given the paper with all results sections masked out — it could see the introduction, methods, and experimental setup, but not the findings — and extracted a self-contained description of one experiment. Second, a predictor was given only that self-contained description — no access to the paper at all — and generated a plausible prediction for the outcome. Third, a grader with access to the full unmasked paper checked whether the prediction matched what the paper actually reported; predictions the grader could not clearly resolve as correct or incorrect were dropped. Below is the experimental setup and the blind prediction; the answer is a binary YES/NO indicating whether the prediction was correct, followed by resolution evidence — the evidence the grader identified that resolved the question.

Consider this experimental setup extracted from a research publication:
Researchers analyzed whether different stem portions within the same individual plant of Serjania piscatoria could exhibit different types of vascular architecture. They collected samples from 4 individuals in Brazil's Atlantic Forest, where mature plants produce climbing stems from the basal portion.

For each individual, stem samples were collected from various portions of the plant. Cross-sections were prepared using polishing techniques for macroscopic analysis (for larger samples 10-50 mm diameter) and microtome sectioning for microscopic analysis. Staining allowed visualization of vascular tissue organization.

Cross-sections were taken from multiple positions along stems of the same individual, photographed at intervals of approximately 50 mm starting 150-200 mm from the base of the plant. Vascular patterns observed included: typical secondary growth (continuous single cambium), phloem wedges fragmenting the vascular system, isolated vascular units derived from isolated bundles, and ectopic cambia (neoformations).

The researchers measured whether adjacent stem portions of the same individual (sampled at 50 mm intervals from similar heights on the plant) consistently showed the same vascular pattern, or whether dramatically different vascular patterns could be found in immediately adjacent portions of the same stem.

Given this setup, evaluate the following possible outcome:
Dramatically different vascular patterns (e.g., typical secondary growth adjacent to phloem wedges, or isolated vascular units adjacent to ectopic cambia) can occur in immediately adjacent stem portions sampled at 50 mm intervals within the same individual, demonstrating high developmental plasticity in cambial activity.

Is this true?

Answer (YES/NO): YES